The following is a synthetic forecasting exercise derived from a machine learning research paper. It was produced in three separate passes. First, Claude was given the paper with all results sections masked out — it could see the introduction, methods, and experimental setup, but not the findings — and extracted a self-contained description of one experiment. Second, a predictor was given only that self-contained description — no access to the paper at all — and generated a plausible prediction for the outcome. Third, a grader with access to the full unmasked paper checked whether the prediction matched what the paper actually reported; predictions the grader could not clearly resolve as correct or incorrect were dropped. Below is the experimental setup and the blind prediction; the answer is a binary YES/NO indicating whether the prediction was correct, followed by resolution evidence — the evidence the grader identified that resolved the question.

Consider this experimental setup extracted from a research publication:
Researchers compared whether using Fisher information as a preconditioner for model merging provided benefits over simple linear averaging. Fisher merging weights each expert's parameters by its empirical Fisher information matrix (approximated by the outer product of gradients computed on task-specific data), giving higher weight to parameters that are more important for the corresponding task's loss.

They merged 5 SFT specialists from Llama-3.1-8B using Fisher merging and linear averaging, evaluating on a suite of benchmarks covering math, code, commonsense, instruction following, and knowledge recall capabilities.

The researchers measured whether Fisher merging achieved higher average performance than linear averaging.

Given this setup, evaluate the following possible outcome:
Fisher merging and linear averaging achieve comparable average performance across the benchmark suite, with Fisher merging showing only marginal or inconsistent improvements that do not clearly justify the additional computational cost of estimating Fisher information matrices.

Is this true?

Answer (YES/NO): NO